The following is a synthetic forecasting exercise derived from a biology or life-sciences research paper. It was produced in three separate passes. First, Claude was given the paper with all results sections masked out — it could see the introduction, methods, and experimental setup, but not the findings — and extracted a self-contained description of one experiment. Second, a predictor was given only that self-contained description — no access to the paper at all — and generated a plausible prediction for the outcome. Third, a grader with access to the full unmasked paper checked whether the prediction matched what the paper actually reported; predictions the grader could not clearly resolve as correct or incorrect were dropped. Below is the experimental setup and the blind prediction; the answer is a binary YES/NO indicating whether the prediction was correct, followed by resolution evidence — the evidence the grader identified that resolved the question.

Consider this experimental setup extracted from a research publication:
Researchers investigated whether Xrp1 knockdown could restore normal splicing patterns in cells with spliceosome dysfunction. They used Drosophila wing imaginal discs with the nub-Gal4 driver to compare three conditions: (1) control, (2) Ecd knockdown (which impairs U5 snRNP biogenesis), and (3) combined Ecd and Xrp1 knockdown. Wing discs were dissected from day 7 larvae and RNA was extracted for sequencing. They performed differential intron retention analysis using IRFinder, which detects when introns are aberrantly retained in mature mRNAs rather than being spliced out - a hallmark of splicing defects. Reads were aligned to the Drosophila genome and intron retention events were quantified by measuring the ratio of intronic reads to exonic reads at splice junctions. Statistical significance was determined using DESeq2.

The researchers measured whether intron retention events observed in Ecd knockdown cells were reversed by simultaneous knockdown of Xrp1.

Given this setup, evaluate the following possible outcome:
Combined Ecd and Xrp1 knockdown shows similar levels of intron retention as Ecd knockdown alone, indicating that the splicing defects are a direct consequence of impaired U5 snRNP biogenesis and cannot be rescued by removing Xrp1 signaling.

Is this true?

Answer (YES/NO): NO